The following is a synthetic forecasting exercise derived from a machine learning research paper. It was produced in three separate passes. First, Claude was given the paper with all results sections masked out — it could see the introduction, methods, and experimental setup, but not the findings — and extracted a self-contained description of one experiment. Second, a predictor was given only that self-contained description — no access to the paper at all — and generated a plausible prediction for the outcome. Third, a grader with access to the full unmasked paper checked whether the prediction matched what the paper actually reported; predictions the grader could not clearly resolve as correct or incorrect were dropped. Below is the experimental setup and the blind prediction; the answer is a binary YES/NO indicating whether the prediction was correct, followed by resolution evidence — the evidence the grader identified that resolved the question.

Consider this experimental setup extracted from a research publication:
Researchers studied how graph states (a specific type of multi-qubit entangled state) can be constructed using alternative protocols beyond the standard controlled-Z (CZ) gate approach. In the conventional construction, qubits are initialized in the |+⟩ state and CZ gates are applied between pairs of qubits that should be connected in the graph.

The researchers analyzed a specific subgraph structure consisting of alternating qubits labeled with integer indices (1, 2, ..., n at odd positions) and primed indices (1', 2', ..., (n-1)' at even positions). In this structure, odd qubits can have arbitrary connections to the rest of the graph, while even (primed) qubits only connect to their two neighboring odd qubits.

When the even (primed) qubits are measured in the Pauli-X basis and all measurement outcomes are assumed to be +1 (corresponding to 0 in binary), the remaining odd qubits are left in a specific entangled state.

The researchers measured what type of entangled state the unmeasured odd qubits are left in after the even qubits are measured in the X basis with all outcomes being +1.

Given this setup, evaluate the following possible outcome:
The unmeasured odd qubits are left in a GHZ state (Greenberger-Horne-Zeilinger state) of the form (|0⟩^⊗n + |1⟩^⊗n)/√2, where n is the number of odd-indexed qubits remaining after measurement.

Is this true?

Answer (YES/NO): YES